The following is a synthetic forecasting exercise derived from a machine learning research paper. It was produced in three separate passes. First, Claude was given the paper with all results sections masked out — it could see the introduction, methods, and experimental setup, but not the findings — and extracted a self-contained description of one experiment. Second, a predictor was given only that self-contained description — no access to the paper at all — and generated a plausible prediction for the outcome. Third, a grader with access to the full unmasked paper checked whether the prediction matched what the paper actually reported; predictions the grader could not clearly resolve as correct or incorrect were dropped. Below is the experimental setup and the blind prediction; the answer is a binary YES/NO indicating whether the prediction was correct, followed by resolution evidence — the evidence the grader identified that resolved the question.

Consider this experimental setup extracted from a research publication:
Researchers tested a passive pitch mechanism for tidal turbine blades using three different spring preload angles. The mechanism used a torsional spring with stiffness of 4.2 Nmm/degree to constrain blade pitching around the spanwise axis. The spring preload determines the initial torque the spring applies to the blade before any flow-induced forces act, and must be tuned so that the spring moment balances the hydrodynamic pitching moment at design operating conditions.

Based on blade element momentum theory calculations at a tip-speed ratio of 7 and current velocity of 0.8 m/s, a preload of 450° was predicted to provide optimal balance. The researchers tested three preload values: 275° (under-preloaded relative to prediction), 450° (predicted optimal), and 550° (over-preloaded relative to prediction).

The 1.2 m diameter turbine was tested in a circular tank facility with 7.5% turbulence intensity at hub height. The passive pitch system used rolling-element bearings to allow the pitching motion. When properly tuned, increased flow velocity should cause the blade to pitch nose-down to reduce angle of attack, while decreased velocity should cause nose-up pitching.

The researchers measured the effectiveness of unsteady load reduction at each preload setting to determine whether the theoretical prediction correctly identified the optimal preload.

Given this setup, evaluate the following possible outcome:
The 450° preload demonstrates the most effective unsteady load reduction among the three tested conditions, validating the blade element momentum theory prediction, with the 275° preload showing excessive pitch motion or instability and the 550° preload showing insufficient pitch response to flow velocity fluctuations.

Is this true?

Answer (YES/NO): NO